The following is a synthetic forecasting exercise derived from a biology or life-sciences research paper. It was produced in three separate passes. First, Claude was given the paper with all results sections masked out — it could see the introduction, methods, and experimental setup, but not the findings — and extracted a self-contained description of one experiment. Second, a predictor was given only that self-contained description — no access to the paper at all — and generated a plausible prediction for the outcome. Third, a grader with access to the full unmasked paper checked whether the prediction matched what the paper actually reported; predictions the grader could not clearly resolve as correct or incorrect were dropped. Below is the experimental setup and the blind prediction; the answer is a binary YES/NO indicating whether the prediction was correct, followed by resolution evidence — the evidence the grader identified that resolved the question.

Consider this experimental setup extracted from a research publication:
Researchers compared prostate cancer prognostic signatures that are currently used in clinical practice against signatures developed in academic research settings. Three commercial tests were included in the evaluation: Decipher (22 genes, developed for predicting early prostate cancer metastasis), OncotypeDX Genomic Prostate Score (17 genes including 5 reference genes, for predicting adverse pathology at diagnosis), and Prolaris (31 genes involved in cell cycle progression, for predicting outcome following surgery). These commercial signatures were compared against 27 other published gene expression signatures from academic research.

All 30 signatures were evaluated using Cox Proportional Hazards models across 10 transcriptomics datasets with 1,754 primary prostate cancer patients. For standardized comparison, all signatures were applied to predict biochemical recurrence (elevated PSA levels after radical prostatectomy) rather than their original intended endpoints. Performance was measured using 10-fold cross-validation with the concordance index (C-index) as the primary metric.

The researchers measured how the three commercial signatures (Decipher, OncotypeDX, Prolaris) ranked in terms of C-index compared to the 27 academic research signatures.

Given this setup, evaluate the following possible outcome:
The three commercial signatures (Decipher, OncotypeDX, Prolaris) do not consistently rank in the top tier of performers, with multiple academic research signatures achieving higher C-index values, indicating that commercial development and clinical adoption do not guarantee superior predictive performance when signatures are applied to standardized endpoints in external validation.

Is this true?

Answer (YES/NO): YES